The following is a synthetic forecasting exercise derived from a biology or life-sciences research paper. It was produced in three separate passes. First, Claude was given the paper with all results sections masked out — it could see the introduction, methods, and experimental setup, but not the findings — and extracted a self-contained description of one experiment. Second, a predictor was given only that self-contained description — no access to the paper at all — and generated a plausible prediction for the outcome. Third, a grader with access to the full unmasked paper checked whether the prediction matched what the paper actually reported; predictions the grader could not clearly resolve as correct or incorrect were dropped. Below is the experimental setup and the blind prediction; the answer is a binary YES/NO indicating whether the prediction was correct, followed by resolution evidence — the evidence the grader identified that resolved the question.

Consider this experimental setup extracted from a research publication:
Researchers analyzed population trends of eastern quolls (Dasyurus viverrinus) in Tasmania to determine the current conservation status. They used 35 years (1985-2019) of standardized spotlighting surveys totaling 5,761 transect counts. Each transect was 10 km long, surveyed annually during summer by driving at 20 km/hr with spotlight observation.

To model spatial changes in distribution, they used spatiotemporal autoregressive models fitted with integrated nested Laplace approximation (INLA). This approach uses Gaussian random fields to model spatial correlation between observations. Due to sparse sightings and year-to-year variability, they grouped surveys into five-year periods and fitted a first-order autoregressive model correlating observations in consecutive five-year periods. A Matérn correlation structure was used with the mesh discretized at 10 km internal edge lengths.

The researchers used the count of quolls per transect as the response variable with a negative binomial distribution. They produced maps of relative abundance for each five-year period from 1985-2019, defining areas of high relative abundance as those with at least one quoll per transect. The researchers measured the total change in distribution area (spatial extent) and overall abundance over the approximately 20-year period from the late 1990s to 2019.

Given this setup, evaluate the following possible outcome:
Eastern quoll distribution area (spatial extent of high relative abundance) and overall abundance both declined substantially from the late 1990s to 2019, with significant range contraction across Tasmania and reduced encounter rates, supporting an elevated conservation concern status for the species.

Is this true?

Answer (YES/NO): YES